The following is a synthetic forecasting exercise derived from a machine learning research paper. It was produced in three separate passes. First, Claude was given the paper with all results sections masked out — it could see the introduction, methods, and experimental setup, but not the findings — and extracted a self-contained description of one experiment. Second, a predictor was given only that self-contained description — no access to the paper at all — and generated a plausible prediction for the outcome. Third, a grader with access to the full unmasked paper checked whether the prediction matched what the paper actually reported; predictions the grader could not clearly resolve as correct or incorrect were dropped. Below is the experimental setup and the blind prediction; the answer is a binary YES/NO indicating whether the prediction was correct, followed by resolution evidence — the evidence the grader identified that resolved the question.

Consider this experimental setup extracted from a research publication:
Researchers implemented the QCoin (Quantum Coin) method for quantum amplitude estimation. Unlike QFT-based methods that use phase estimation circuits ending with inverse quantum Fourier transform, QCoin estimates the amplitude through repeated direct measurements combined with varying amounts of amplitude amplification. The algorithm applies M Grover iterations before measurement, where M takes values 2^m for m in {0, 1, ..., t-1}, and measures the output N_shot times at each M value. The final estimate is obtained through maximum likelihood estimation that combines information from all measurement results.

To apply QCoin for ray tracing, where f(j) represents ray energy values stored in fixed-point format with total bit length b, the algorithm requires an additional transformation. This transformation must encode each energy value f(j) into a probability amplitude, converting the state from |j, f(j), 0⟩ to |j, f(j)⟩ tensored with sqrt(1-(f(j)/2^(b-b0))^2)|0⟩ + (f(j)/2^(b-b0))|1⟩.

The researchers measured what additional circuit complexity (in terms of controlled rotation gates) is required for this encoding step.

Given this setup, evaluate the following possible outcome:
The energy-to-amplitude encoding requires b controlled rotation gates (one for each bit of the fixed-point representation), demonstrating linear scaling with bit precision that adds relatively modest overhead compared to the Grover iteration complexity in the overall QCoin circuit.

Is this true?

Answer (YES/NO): NO